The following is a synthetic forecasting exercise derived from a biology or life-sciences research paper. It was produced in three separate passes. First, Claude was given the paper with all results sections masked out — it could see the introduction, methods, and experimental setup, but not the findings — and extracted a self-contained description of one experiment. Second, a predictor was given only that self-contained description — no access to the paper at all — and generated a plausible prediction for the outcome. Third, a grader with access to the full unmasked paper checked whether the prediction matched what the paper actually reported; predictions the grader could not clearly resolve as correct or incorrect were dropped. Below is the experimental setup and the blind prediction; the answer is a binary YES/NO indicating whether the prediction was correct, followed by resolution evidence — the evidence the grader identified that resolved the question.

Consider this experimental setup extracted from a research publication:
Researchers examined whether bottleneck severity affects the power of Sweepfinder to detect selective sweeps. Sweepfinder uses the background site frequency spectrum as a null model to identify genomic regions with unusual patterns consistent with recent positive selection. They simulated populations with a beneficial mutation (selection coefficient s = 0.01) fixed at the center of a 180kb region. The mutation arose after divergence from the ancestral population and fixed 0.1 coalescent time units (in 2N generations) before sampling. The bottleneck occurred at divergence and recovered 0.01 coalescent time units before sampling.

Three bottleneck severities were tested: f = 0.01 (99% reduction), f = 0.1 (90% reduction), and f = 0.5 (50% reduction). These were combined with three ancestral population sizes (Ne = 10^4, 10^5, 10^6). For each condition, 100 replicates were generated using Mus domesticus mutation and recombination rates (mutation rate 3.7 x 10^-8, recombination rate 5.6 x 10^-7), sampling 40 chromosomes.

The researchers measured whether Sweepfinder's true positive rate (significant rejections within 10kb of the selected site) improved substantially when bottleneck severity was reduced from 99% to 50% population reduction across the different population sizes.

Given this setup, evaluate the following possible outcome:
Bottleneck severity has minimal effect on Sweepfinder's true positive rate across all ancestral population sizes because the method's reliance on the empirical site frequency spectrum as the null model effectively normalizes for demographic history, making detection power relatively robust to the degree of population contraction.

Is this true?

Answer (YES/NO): YES